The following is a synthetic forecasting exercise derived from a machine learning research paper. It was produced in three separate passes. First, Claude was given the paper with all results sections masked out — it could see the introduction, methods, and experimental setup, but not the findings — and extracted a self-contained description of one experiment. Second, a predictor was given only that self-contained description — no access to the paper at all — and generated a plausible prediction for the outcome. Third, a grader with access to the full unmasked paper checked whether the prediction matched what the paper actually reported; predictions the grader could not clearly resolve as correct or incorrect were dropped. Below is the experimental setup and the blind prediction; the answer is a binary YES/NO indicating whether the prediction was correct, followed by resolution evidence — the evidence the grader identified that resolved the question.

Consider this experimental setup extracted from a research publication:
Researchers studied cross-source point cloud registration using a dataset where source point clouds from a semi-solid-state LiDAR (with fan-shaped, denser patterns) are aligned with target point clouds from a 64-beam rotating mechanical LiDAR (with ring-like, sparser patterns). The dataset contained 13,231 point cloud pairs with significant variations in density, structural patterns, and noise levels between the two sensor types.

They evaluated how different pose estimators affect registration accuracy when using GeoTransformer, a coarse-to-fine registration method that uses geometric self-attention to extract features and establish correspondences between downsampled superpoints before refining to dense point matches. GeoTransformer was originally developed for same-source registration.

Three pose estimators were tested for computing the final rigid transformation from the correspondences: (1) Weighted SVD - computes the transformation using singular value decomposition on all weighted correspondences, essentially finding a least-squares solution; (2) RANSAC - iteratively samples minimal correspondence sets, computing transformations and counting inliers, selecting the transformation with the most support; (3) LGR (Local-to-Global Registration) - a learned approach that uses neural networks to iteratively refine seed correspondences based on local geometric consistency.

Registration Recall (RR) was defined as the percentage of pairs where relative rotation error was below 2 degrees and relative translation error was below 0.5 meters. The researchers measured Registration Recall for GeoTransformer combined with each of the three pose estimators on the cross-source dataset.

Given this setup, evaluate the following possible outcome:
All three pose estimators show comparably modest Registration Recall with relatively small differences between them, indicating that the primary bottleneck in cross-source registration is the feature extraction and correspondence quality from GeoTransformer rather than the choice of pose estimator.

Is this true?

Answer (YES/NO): NO